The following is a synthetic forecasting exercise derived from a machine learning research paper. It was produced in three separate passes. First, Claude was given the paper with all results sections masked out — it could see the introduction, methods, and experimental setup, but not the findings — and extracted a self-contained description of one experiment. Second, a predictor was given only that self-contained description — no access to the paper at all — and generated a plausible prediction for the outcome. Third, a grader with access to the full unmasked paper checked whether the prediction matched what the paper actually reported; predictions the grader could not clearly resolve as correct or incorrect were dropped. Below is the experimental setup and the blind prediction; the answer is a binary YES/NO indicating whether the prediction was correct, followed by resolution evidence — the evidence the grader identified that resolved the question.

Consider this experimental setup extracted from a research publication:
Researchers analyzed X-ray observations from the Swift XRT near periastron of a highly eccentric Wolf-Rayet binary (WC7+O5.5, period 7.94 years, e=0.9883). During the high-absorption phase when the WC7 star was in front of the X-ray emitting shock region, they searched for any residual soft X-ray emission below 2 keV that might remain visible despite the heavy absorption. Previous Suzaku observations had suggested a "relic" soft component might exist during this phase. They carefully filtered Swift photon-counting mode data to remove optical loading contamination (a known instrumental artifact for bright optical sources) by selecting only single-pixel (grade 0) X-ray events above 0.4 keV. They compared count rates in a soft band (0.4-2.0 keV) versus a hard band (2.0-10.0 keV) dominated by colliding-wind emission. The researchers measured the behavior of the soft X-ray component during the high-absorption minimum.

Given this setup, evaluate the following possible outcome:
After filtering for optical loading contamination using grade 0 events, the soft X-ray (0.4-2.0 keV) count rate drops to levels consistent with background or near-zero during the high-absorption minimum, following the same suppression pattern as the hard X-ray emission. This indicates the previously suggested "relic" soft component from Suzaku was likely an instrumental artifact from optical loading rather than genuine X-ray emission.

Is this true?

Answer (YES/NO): NO